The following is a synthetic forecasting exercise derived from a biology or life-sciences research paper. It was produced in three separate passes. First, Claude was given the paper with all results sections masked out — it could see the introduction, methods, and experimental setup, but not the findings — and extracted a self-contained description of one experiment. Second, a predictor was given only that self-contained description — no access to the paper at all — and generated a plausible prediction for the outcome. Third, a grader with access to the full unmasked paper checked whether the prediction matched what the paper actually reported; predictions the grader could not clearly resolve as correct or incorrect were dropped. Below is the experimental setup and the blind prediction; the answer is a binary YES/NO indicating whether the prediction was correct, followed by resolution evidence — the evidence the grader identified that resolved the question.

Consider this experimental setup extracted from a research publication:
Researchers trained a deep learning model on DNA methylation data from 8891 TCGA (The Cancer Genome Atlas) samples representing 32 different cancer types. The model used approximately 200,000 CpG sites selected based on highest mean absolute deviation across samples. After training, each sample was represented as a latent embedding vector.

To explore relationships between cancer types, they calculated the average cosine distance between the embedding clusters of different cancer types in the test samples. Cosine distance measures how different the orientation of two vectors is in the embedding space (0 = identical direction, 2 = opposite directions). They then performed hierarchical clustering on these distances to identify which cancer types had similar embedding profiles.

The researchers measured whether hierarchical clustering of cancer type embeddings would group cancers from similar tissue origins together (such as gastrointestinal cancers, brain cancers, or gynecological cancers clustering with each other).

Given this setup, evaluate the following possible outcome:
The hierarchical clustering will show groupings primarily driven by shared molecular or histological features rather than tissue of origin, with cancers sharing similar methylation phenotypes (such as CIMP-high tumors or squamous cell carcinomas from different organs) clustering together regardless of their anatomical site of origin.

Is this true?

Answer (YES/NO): NO